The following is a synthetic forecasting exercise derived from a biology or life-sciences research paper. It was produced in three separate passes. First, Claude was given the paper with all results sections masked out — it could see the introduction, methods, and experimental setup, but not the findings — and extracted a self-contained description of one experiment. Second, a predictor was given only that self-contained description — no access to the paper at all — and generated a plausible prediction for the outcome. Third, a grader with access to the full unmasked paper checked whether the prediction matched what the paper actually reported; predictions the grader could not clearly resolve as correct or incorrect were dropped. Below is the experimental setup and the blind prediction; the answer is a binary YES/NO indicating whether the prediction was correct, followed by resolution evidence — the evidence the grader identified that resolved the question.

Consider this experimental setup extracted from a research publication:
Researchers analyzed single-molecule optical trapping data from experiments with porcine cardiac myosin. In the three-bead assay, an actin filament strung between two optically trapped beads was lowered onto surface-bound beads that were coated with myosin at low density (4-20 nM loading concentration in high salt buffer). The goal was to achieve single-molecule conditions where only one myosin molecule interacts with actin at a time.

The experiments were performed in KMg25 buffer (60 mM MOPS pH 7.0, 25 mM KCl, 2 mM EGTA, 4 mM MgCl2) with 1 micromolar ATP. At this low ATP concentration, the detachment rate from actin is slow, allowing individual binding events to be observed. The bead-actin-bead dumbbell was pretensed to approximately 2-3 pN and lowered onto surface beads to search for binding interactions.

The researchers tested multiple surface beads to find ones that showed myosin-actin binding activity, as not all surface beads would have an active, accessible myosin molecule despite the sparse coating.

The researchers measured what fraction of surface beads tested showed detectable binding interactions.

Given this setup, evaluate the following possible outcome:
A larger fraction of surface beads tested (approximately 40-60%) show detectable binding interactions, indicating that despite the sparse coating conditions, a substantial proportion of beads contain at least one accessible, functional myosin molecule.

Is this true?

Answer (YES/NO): NO